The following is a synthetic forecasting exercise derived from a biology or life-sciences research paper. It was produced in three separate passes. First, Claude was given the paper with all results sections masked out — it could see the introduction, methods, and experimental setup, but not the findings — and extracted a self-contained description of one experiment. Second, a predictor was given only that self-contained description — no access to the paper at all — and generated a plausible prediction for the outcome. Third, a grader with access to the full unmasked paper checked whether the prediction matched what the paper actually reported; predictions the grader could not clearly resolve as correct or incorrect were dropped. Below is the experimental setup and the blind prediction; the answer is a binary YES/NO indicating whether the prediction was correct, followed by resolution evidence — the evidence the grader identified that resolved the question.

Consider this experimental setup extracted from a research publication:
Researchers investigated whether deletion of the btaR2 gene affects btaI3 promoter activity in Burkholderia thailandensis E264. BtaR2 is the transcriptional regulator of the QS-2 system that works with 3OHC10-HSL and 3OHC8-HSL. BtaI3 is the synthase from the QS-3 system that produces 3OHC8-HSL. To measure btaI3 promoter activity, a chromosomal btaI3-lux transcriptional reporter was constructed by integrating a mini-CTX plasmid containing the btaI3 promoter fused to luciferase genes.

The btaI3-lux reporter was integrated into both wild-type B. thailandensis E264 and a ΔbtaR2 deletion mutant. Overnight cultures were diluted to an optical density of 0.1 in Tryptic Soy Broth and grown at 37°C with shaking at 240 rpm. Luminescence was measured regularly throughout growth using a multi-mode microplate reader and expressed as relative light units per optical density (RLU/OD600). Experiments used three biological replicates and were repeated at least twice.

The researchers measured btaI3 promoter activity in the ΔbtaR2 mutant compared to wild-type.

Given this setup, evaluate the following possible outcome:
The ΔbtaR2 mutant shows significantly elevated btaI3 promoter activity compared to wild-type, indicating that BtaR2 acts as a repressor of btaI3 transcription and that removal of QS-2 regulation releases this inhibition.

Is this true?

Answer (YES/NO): NO